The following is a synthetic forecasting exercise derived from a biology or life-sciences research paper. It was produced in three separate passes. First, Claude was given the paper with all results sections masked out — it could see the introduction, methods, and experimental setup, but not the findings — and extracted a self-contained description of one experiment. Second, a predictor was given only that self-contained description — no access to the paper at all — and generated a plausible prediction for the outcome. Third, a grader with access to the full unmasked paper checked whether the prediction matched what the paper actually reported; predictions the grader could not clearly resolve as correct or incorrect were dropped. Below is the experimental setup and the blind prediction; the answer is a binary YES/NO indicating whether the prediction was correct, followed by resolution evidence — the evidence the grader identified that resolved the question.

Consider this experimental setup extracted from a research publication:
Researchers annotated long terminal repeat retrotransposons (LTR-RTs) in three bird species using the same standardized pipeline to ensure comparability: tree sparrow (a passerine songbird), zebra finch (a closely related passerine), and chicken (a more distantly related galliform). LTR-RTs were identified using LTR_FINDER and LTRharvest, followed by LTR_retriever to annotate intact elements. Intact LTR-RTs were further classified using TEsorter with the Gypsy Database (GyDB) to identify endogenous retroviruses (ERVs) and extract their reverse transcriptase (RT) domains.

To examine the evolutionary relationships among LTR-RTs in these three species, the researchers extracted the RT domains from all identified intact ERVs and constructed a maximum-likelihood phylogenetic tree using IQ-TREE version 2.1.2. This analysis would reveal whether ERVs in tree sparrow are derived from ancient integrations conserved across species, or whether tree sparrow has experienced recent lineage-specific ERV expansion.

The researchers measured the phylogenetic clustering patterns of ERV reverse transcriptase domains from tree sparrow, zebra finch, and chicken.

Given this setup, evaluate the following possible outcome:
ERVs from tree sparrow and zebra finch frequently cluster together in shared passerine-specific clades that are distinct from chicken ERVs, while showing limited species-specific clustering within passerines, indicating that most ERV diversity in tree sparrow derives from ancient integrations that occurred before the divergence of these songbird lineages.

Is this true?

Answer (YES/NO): NO